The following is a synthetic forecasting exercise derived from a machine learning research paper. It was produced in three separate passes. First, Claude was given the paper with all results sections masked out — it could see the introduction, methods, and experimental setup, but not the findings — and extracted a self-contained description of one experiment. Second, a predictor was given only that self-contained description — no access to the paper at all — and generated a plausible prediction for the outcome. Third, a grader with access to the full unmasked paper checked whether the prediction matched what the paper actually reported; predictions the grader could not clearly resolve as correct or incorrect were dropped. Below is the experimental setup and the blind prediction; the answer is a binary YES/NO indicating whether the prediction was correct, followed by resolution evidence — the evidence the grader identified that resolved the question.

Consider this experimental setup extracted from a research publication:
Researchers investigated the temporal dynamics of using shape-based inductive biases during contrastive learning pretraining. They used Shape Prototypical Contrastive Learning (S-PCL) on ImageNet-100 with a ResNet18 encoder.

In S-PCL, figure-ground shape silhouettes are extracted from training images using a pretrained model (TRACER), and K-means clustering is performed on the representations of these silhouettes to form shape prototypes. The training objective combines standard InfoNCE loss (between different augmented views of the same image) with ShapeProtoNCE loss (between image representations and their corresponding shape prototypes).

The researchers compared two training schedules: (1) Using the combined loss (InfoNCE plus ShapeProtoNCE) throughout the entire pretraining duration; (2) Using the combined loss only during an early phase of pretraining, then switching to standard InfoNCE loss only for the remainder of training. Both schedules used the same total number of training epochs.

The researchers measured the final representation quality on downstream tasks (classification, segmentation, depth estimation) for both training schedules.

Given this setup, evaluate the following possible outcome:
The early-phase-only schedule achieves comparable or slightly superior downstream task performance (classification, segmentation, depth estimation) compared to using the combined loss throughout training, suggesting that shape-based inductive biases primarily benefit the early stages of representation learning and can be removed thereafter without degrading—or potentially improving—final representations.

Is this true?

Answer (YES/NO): NO